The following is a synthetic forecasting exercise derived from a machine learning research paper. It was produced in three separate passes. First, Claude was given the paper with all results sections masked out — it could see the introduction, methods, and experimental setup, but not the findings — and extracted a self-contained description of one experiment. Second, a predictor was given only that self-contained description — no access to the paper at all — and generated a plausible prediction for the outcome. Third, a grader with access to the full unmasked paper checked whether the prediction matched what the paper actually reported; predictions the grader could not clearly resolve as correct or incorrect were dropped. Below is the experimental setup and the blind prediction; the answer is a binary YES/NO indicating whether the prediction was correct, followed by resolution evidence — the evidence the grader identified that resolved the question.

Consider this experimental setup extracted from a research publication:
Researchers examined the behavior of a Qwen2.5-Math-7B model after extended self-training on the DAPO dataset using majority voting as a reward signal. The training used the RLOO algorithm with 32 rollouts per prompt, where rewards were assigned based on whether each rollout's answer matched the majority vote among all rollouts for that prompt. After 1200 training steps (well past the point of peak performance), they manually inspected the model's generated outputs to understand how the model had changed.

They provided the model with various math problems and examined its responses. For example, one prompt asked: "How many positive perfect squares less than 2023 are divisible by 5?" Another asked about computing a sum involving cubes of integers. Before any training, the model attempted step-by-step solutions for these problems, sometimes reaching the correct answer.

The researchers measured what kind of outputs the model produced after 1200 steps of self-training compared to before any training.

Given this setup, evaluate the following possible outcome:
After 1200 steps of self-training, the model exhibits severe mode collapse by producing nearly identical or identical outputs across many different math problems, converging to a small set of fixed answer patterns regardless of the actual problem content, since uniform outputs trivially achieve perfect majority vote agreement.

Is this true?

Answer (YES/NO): NO